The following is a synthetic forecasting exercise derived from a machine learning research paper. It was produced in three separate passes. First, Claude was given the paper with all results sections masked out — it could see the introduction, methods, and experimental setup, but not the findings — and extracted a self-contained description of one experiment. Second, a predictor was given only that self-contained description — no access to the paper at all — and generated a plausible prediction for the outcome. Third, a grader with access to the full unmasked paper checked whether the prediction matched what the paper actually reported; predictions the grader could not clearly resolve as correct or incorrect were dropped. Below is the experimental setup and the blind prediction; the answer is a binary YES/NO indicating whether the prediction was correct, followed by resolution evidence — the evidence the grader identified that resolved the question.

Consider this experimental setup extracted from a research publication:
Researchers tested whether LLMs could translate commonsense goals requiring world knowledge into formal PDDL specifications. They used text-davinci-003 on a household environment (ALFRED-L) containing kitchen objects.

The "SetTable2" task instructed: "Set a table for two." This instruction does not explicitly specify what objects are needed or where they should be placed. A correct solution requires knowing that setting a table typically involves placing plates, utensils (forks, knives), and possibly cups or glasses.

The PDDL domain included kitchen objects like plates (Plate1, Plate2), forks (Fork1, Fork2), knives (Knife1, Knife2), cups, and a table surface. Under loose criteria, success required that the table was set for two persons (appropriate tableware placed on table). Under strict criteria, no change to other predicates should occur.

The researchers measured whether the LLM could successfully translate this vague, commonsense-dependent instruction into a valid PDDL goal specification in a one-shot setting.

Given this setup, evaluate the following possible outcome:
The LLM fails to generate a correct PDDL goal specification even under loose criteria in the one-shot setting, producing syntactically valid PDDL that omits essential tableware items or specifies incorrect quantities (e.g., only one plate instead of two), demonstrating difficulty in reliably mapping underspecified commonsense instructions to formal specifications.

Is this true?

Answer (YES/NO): NO